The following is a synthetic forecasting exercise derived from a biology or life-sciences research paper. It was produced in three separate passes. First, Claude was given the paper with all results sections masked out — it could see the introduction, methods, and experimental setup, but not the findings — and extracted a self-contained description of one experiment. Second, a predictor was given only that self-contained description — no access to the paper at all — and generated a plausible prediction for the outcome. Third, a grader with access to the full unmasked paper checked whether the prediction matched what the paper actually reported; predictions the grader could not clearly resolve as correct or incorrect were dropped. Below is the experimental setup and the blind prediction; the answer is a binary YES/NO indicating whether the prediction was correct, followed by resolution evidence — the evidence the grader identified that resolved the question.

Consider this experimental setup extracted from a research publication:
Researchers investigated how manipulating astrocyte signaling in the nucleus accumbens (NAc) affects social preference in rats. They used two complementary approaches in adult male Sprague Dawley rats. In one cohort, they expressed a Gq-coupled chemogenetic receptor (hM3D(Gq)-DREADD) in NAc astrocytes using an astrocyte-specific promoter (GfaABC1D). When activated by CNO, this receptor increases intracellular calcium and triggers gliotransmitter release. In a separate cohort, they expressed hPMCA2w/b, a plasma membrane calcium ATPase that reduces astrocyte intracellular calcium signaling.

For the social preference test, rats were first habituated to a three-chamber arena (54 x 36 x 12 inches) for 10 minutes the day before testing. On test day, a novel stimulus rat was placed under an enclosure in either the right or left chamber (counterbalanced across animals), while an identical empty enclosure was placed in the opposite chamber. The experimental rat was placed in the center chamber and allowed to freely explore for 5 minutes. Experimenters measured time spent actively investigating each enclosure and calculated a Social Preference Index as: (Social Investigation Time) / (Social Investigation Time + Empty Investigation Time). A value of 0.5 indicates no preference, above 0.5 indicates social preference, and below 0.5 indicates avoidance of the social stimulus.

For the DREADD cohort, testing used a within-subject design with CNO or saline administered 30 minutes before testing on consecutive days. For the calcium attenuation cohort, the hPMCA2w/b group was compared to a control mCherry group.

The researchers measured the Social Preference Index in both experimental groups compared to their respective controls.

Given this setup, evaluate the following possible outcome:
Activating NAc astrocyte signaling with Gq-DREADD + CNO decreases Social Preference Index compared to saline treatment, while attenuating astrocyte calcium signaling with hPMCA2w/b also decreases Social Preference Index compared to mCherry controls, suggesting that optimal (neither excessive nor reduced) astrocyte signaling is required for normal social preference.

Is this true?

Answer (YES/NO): NO